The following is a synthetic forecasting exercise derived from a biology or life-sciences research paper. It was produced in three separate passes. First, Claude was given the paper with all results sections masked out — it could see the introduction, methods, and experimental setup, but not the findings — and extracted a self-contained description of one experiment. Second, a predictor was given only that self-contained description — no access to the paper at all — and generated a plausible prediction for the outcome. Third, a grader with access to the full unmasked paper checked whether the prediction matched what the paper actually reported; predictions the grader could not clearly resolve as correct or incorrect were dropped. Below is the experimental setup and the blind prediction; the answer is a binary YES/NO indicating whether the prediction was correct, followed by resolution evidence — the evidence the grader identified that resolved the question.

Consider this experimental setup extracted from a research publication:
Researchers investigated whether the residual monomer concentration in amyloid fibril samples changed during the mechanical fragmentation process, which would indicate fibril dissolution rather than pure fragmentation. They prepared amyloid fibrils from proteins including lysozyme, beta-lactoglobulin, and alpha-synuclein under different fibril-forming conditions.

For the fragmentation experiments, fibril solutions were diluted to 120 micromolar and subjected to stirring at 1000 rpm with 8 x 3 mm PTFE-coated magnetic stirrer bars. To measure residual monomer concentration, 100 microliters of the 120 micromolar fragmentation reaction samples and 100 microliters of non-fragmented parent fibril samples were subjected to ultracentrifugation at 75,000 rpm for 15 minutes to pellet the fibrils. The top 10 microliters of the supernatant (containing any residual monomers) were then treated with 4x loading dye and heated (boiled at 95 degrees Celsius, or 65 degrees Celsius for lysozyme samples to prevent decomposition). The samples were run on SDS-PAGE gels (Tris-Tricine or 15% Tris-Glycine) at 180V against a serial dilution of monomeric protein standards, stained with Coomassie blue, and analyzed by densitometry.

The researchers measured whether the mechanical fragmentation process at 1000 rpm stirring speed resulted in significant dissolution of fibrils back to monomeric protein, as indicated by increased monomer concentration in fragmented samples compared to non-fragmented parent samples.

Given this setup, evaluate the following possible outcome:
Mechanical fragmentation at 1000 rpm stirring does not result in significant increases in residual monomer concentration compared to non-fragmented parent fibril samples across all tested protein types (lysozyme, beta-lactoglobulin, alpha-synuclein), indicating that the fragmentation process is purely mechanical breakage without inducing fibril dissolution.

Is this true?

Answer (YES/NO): YES